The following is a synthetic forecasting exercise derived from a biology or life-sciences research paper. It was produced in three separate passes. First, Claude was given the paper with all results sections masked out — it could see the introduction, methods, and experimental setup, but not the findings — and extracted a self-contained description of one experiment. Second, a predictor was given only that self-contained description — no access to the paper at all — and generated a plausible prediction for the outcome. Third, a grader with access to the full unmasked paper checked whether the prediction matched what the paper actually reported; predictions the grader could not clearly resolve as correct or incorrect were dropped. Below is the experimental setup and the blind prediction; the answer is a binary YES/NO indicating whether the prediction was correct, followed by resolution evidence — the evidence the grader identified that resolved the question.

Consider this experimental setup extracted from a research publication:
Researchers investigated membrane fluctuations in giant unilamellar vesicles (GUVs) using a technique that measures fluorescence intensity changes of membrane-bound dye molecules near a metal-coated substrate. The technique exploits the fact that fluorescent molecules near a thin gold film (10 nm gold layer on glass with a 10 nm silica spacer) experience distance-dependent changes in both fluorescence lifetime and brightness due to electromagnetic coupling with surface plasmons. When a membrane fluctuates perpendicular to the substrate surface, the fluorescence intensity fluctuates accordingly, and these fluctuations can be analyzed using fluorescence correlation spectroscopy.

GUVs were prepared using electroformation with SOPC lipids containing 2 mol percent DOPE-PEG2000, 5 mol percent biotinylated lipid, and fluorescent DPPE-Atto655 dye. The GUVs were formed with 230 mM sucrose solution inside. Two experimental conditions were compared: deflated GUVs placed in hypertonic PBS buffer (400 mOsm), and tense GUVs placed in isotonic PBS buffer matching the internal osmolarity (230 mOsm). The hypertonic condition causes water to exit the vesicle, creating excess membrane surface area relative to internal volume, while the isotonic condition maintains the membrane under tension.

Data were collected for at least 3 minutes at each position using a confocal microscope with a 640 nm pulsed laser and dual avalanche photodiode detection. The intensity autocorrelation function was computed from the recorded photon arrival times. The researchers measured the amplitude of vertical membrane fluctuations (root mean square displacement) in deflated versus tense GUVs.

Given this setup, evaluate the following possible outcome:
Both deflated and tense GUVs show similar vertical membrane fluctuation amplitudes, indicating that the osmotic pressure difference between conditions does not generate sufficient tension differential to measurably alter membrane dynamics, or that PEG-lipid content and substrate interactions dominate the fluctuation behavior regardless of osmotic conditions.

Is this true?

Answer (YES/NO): NO